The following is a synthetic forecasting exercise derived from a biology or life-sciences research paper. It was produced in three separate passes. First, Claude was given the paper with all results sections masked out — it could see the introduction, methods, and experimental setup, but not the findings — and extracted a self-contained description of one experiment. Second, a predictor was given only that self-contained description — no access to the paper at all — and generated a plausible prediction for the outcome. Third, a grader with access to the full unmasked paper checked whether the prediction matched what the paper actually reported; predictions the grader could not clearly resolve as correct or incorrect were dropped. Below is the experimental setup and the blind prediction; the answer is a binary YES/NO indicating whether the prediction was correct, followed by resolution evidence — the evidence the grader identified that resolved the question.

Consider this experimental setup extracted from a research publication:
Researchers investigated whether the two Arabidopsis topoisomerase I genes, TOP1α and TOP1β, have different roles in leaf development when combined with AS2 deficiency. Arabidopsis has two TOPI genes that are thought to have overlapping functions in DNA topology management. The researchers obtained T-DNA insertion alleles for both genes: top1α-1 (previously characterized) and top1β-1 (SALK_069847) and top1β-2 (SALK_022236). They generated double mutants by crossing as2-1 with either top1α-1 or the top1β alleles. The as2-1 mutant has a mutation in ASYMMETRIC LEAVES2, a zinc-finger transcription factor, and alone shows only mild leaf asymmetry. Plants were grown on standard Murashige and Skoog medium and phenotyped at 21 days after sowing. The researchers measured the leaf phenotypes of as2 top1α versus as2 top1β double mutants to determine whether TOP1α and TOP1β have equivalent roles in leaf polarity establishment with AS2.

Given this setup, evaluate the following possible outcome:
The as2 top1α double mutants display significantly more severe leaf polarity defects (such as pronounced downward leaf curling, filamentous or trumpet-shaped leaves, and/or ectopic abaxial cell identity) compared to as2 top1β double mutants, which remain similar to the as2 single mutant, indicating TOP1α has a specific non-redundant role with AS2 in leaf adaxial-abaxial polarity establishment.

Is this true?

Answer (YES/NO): YES